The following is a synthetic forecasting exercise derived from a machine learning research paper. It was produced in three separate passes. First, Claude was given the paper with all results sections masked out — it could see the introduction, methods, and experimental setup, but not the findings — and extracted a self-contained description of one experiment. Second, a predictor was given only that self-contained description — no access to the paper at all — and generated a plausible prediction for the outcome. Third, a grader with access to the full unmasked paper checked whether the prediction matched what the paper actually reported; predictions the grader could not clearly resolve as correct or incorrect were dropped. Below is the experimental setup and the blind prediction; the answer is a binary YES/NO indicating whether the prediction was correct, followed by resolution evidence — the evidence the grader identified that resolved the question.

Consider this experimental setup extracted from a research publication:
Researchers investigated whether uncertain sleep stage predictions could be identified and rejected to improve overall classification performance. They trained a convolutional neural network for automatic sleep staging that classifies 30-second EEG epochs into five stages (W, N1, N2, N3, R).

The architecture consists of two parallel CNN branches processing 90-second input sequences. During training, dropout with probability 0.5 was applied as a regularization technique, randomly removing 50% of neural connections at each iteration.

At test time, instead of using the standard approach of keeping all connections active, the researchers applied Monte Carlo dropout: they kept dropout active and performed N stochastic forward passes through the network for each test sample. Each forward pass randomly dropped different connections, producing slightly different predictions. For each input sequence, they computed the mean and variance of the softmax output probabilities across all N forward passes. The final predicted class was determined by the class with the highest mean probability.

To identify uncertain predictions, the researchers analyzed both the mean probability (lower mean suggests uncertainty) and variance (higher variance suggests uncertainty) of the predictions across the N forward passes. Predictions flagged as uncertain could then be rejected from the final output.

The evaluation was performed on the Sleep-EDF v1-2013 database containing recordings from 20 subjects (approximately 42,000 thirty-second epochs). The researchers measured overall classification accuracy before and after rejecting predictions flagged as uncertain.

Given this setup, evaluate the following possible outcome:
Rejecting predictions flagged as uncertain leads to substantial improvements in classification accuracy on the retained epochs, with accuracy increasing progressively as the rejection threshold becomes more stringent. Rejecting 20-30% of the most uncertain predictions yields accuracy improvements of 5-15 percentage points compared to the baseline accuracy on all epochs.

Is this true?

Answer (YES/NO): NO